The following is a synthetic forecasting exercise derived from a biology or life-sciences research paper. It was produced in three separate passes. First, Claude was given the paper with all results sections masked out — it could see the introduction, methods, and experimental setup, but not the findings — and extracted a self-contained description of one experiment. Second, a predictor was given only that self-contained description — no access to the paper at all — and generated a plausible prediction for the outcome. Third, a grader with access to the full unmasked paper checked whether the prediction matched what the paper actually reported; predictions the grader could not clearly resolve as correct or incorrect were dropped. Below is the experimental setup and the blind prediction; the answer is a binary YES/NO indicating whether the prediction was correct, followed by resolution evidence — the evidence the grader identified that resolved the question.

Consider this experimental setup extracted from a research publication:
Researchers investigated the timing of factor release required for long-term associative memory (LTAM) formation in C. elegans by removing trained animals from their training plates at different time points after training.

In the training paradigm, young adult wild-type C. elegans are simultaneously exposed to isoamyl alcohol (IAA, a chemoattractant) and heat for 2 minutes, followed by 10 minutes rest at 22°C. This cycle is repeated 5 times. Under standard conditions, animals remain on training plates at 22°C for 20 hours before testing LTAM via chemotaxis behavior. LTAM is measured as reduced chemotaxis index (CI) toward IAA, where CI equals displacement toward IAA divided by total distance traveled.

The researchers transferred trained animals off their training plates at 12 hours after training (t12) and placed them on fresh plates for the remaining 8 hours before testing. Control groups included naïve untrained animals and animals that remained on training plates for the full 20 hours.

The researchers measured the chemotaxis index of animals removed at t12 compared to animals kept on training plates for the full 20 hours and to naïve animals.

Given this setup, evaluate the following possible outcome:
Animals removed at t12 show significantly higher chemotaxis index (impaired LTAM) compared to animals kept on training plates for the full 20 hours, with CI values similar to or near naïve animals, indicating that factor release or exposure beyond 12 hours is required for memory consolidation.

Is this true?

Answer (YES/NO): YES